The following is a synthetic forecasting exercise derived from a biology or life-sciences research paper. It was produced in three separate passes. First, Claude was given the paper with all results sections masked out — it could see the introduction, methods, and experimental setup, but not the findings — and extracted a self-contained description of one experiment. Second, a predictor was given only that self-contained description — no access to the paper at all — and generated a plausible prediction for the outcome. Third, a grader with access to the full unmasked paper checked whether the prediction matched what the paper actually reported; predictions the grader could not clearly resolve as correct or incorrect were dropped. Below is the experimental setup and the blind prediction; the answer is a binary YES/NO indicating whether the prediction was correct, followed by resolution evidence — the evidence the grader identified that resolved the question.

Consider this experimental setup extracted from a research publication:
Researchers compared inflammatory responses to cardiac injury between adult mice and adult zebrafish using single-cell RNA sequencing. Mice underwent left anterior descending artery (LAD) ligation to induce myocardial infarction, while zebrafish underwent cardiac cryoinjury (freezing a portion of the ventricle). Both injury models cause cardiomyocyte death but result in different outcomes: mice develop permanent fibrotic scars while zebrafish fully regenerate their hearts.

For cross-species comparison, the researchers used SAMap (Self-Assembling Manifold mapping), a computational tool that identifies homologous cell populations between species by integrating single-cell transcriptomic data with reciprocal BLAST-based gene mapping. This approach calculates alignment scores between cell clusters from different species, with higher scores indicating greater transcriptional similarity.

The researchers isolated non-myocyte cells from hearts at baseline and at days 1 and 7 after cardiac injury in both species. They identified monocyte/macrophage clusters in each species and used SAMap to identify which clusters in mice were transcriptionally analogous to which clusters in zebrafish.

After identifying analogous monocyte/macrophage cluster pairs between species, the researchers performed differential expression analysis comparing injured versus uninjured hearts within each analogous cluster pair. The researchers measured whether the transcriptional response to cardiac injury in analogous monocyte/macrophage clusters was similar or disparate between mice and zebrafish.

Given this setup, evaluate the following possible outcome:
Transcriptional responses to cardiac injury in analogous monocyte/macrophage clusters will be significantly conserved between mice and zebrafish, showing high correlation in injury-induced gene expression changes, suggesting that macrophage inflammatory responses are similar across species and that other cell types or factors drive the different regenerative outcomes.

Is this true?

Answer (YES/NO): NO